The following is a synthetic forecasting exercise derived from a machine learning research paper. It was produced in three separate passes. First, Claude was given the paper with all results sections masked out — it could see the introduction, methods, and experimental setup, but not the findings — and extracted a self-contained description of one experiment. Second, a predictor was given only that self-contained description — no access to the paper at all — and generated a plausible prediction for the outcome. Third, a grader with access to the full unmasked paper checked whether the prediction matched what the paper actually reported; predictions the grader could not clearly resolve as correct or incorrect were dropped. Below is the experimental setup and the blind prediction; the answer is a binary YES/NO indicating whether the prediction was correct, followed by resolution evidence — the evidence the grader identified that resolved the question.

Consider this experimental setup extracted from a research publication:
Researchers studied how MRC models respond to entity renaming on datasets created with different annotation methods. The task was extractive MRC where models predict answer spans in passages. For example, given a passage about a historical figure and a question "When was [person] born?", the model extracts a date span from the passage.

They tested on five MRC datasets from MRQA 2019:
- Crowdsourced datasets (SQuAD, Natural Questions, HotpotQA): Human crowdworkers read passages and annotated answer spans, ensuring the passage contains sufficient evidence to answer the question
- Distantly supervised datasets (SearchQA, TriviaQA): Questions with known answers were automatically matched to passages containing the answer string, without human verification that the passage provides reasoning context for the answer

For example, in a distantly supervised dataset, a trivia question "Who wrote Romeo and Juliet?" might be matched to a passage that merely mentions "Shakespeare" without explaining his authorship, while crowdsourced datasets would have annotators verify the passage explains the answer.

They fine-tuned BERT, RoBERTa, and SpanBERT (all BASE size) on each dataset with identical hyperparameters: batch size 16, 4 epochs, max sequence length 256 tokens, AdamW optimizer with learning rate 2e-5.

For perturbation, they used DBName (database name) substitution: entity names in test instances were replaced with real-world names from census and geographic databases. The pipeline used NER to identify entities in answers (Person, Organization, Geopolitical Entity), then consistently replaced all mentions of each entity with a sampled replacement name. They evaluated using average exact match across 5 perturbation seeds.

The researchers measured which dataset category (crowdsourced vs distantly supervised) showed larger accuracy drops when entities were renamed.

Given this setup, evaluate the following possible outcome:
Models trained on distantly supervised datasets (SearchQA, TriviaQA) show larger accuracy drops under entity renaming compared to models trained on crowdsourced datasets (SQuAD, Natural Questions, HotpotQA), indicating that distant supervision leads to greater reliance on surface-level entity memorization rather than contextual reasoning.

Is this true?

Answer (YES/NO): YES